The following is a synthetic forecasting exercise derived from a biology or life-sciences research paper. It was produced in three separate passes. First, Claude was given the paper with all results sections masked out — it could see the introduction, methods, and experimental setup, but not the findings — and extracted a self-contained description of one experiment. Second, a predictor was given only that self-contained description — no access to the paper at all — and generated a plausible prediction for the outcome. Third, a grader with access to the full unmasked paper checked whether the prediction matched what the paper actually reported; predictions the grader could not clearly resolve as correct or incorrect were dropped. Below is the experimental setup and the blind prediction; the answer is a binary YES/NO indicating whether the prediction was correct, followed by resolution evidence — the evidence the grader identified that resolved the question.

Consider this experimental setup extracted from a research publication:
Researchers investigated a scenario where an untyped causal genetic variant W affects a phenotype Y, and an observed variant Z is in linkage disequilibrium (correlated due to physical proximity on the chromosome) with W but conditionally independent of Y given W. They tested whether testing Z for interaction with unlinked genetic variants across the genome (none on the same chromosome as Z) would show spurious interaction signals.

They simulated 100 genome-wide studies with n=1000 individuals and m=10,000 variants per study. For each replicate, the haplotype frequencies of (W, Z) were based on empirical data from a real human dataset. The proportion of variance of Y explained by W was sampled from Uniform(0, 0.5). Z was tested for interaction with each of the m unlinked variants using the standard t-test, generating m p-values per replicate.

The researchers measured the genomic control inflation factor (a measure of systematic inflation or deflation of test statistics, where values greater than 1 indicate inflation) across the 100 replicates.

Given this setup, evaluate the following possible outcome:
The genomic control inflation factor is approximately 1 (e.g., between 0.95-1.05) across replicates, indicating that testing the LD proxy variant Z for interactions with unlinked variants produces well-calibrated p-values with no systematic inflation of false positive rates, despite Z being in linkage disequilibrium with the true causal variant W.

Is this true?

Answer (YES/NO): NO